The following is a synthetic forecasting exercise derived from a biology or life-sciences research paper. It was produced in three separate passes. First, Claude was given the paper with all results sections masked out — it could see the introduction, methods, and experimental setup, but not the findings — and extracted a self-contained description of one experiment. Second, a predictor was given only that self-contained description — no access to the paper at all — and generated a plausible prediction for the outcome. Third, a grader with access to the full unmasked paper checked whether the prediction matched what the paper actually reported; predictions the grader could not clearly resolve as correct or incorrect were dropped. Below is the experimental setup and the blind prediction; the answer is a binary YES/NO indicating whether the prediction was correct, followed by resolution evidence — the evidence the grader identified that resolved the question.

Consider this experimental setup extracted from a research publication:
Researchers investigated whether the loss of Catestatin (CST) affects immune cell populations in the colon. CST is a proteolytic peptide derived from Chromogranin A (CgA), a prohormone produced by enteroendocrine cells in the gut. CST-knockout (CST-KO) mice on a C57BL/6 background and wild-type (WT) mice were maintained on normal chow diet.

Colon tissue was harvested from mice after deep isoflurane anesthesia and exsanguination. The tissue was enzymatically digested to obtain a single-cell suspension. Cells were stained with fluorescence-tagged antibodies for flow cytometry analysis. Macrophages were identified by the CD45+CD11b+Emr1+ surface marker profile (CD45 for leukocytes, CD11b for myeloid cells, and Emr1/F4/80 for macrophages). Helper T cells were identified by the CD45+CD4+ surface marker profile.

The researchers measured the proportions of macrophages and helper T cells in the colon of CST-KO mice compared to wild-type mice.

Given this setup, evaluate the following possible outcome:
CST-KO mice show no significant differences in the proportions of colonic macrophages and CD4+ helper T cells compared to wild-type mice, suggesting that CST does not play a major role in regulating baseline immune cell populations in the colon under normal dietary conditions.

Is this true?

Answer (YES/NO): NO